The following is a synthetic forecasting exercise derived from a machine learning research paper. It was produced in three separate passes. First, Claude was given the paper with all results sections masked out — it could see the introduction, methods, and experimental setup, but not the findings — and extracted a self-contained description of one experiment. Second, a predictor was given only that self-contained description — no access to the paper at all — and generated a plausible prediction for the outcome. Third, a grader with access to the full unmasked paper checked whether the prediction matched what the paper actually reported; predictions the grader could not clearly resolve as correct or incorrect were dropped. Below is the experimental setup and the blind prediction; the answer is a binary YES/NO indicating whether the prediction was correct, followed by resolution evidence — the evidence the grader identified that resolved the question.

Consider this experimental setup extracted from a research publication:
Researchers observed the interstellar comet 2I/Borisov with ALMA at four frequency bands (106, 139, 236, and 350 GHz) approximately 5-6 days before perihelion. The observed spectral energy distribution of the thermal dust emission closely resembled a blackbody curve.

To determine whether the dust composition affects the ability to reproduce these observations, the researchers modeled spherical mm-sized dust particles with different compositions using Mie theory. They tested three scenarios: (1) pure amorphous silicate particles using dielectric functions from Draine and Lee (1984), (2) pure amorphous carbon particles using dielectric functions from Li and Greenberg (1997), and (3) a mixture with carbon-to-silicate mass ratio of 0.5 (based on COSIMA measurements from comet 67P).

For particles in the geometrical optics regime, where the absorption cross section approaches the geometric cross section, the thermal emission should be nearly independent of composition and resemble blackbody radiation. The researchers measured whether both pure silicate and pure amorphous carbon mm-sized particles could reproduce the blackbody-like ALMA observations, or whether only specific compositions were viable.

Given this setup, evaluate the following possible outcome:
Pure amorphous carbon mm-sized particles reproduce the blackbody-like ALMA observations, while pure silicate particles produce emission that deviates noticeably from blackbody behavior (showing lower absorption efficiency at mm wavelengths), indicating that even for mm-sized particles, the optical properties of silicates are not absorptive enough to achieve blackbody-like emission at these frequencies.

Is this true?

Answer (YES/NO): NO